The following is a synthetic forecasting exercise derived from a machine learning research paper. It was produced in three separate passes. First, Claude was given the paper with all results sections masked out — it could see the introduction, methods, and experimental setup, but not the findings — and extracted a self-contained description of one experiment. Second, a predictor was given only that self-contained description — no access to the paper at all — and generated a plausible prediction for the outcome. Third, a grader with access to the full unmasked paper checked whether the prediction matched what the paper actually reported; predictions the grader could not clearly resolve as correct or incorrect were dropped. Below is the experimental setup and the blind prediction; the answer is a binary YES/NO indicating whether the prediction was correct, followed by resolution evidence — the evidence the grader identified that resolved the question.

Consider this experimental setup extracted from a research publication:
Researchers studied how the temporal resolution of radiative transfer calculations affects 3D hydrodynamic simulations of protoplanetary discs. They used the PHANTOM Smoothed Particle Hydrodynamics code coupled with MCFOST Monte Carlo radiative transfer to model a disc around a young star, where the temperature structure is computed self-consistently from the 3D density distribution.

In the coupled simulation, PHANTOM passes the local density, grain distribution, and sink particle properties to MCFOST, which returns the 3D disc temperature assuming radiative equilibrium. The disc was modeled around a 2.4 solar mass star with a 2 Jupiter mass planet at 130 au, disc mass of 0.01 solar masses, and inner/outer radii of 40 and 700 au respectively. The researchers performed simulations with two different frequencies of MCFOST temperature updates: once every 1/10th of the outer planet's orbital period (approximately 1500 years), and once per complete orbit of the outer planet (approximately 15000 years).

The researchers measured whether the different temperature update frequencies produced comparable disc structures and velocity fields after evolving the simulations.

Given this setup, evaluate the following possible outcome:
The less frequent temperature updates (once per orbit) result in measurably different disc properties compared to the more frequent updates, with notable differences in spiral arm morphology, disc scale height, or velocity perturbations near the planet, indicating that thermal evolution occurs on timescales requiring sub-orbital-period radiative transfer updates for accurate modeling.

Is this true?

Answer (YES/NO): NO